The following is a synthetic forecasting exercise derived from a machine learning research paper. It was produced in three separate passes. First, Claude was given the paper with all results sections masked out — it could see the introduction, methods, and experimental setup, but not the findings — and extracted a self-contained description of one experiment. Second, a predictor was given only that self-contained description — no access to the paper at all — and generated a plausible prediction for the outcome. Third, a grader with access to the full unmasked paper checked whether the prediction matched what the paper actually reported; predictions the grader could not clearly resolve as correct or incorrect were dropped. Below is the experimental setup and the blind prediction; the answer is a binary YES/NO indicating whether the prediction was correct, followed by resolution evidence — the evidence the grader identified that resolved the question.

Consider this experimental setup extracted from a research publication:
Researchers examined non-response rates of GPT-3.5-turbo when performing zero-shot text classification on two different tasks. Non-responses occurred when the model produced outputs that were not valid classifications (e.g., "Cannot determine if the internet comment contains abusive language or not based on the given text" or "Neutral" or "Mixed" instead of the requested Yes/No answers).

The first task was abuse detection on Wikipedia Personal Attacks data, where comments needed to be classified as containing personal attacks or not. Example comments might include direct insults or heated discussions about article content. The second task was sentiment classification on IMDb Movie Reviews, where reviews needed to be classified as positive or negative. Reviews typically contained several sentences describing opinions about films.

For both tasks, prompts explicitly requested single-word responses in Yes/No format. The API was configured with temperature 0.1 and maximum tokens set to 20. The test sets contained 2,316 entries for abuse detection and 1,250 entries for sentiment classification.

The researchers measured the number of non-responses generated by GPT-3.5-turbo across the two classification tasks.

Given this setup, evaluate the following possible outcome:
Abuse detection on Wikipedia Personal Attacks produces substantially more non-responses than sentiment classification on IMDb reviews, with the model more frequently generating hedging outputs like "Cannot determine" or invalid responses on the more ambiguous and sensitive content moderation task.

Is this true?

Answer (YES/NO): YES